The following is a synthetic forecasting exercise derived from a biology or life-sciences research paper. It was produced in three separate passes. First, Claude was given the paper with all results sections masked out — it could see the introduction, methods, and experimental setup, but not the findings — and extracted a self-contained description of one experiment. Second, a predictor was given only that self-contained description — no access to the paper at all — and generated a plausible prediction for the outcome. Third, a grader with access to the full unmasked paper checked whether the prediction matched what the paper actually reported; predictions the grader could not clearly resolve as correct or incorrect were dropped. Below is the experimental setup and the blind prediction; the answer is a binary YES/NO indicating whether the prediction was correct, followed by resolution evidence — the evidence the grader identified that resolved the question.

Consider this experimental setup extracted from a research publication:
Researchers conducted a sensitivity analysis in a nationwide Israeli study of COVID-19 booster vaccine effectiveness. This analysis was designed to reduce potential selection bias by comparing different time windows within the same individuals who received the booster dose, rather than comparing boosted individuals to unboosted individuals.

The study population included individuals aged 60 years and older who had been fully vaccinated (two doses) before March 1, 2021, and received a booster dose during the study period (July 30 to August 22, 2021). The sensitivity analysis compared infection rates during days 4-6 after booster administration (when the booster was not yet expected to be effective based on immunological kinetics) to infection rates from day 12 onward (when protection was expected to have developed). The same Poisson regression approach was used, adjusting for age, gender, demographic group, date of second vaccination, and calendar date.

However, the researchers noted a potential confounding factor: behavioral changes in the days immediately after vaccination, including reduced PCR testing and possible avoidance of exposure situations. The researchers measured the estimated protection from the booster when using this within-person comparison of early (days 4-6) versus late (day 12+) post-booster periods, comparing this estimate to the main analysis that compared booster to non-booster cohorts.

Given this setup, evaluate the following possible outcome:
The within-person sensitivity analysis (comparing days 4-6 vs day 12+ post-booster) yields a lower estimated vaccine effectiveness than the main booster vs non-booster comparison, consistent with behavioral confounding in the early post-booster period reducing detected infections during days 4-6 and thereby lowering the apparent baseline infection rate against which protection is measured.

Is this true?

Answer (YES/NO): YES